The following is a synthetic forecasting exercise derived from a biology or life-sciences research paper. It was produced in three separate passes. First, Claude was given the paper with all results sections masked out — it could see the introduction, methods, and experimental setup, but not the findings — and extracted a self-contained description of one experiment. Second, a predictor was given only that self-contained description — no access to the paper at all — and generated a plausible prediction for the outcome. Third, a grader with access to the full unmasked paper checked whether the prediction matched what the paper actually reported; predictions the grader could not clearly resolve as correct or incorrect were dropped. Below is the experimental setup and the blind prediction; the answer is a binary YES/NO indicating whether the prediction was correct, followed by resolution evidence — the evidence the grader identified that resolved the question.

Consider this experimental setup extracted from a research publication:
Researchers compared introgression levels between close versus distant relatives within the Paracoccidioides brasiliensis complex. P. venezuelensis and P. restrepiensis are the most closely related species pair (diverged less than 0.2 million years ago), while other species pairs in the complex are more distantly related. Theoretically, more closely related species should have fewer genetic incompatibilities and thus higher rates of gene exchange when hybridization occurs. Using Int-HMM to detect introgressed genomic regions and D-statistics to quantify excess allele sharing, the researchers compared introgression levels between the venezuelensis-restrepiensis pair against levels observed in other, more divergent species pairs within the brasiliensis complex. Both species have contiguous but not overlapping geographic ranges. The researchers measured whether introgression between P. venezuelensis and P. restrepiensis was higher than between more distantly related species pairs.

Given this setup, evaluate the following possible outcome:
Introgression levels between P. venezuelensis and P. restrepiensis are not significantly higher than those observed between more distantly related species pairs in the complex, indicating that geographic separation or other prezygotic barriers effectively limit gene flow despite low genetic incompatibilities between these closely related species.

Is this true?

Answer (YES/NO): YES